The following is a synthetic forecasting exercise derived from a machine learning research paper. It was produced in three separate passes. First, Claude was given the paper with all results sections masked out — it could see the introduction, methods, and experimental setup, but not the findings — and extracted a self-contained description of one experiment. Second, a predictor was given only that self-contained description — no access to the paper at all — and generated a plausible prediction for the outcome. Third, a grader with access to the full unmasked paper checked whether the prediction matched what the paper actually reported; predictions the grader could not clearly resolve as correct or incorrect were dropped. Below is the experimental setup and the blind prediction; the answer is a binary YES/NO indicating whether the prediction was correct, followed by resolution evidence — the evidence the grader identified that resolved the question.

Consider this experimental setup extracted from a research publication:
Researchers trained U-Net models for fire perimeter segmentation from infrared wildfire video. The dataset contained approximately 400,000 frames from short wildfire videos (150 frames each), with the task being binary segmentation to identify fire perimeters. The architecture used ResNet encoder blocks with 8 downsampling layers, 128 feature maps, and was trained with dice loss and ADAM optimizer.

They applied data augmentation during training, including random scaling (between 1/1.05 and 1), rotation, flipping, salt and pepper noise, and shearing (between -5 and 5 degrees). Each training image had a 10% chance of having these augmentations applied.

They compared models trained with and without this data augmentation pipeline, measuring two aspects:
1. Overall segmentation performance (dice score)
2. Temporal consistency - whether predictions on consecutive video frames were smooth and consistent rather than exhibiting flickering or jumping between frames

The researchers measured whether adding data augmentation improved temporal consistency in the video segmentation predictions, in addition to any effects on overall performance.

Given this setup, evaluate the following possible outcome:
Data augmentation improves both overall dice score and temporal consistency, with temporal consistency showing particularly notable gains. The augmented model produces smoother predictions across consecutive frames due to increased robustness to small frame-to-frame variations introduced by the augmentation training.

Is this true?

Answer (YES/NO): YES